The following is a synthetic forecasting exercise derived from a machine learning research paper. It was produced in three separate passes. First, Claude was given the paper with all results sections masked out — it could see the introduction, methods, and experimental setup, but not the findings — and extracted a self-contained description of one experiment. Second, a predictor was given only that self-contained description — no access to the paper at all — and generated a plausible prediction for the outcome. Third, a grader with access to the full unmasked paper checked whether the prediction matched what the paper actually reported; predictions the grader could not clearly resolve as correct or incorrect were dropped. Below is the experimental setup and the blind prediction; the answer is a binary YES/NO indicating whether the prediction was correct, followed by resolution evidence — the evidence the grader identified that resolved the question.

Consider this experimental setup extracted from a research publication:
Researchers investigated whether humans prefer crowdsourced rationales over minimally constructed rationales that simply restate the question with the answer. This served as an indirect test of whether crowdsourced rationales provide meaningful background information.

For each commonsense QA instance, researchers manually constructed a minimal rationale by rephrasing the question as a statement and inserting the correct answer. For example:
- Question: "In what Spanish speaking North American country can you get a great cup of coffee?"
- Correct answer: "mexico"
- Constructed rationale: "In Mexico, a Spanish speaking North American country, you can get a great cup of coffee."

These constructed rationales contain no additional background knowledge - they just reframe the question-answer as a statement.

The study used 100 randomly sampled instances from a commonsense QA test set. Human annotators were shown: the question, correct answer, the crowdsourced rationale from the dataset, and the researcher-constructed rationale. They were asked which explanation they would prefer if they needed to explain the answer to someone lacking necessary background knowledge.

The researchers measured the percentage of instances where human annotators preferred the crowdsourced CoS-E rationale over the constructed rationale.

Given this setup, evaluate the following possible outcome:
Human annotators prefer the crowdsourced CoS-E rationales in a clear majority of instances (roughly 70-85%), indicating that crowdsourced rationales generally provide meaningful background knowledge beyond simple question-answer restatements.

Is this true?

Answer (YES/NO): NO